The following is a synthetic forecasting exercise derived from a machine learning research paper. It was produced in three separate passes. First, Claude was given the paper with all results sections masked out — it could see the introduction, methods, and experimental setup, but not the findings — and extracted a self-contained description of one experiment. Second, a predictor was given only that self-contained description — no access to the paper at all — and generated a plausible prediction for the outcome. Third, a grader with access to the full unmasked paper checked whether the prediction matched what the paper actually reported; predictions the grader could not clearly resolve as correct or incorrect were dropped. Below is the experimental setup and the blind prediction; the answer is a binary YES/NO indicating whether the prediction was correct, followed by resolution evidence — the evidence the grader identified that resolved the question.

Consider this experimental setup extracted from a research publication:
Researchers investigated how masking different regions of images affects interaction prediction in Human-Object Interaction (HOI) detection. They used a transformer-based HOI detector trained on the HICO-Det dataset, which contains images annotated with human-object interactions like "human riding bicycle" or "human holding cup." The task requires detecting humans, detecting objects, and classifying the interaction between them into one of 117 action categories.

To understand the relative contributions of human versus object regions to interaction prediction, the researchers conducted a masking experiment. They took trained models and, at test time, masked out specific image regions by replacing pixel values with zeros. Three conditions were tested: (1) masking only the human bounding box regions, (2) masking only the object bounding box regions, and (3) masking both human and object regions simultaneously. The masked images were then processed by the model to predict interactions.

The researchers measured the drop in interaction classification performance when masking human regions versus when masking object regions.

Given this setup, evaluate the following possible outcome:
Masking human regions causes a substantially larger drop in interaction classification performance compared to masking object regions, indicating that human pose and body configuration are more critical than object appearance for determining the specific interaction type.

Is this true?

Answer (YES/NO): YES